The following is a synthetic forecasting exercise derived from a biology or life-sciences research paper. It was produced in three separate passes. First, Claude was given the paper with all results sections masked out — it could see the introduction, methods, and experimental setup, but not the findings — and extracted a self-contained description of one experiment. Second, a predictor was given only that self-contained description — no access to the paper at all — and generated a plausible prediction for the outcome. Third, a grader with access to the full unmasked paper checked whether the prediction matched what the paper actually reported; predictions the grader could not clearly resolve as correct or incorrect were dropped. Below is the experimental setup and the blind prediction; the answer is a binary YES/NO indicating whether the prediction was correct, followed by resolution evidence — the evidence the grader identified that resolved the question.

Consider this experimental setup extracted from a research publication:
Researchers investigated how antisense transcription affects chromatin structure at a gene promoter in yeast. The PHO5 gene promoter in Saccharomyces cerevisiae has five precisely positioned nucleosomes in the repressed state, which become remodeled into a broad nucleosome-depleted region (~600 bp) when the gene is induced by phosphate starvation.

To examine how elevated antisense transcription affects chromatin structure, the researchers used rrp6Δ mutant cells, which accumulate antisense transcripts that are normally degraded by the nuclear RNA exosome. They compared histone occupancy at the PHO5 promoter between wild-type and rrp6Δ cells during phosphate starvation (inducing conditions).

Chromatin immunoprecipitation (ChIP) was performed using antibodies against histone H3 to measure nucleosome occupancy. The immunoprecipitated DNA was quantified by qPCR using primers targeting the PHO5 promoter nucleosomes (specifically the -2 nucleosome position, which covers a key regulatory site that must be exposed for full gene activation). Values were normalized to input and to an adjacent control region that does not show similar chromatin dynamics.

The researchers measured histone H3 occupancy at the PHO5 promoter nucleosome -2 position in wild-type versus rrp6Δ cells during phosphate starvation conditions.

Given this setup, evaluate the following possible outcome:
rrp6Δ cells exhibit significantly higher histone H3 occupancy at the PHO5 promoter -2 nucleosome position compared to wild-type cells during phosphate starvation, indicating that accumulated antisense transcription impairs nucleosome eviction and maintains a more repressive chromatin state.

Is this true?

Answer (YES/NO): YES